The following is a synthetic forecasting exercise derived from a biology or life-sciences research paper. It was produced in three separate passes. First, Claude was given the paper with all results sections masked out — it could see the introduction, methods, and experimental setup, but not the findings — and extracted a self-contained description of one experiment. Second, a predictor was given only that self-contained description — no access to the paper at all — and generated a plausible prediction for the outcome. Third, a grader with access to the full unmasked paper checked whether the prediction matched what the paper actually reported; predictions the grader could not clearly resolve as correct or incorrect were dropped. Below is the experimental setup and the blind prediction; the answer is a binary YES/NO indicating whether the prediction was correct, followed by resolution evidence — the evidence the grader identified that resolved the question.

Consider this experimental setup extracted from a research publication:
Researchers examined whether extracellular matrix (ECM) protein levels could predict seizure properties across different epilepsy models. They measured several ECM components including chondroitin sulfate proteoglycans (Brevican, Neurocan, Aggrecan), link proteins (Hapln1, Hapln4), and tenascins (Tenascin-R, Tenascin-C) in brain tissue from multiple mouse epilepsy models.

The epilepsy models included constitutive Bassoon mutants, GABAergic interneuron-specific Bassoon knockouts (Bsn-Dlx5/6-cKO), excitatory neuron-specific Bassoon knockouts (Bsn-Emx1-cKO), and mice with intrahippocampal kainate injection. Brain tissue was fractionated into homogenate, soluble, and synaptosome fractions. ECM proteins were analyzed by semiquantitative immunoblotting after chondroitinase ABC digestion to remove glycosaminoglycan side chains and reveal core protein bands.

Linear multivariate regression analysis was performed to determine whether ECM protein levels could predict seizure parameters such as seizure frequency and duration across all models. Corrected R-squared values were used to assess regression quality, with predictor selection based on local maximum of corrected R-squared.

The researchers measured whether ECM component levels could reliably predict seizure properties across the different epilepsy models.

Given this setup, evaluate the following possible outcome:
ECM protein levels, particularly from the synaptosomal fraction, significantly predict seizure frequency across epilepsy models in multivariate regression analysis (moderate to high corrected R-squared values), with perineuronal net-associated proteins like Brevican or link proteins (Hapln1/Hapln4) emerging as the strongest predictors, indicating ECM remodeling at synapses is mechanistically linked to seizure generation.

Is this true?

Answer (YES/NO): NO